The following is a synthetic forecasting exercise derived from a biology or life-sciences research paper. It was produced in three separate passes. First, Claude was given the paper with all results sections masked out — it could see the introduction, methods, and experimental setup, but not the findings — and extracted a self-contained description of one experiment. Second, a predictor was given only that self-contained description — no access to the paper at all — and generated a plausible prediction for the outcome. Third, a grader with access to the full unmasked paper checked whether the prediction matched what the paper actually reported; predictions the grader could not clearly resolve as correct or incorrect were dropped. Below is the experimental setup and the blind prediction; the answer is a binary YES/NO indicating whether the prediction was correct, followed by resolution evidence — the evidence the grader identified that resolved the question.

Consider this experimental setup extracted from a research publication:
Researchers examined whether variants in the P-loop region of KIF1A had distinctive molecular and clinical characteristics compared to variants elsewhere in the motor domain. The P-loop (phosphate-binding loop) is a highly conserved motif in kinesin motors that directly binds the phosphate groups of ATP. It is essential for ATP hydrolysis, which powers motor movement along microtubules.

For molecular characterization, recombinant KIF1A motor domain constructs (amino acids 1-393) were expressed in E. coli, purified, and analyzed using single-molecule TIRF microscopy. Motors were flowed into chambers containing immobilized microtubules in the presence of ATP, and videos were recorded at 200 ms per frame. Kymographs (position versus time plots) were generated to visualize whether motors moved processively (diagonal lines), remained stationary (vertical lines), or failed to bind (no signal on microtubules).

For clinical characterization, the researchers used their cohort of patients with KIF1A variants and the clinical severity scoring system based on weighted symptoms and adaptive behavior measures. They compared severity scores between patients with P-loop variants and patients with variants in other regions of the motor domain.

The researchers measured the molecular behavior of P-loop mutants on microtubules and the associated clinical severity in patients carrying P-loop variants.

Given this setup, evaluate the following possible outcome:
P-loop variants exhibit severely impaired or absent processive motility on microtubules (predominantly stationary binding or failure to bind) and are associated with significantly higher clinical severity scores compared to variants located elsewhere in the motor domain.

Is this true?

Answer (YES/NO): YES